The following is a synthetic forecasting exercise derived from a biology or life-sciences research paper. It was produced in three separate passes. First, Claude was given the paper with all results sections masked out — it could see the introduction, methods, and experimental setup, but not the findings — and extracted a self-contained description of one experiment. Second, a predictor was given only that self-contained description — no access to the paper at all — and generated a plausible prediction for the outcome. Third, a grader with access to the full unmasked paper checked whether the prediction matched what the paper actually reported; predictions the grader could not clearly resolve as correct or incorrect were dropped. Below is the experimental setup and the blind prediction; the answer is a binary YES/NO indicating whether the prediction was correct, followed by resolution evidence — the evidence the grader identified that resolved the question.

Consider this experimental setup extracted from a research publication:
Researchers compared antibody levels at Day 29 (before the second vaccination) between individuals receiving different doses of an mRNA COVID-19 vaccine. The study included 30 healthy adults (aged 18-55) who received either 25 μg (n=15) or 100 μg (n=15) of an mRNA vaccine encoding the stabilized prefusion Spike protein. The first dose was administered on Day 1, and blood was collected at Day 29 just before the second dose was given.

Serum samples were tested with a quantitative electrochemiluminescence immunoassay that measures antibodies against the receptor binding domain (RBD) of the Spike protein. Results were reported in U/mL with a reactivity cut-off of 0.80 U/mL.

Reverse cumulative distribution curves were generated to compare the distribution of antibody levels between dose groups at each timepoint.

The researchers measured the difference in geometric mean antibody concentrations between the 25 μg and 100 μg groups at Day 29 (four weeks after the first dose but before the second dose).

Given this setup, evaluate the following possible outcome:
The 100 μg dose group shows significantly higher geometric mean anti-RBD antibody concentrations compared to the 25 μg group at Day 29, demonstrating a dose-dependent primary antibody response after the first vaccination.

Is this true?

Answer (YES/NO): YES